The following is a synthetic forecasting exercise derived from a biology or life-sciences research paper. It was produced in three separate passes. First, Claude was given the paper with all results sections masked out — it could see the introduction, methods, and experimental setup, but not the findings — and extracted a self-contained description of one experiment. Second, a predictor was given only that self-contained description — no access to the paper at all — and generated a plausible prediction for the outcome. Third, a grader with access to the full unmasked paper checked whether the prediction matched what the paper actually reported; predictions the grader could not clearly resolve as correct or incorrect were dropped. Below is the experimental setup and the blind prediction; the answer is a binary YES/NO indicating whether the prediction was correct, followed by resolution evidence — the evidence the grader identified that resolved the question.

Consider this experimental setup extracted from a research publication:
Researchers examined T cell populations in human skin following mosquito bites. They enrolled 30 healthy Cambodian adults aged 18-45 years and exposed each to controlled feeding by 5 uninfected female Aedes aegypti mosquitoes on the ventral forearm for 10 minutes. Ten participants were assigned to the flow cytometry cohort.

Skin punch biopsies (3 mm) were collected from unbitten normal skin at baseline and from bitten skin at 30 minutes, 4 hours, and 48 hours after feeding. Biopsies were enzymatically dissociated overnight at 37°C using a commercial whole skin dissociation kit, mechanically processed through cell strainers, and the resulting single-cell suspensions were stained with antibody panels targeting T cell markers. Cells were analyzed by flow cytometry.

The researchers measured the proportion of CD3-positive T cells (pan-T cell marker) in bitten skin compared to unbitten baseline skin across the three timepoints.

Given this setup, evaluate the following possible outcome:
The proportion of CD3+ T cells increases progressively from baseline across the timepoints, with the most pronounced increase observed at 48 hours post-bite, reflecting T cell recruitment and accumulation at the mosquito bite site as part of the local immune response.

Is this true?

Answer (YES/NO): NO